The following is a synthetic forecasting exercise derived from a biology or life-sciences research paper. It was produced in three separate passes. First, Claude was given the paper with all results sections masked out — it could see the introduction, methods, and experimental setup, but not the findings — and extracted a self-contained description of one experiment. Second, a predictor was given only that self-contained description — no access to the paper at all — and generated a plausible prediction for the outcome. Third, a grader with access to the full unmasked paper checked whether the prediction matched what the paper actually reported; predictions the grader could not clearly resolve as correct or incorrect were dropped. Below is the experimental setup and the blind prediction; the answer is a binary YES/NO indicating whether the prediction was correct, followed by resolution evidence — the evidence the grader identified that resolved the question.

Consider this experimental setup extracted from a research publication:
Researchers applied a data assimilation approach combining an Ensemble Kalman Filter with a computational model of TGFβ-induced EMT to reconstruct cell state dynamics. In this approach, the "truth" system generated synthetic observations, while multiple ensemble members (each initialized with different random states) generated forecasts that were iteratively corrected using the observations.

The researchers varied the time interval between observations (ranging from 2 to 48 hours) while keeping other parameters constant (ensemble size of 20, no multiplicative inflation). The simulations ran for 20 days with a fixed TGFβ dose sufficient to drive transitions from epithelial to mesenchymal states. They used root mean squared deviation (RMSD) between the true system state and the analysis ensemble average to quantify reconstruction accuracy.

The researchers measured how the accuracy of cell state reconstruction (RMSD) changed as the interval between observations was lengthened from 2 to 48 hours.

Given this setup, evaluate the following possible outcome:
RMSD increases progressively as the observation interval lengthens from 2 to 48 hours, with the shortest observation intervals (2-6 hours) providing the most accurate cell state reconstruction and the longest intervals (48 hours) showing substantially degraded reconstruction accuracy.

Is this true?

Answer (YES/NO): YES